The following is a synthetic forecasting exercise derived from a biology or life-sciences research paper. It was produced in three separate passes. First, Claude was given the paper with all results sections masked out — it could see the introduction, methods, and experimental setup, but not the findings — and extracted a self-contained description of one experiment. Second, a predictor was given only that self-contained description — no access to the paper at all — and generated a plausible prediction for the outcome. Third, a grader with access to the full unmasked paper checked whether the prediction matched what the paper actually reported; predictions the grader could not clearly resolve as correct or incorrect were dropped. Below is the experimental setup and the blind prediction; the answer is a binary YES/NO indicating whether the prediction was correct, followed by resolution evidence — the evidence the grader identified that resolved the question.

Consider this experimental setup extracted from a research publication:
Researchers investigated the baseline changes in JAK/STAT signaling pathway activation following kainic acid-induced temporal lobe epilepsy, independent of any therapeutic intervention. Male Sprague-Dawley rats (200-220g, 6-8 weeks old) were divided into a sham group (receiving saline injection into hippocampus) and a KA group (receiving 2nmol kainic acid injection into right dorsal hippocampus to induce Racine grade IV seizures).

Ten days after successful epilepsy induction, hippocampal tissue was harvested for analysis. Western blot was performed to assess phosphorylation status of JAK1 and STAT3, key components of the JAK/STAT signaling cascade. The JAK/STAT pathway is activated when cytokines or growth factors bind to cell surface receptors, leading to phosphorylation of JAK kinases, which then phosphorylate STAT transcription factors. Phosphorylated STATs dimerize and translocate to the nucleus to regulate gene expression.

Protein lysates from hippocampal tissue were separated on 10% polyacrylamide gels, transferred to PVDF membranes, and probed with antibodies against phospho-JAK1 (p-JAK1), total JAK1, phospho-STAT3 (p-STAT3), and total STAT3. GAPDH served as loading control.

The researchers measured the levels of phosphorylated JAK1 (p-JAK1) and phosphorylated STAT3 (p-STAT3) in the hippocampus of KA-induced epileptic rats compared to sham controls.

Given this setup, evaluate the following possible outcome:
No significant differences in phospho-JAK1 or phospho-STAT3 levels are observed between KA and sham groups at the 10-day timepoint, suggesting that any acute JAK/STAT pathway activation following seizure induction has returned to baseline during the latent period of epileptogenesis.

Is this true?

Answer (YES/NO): NO